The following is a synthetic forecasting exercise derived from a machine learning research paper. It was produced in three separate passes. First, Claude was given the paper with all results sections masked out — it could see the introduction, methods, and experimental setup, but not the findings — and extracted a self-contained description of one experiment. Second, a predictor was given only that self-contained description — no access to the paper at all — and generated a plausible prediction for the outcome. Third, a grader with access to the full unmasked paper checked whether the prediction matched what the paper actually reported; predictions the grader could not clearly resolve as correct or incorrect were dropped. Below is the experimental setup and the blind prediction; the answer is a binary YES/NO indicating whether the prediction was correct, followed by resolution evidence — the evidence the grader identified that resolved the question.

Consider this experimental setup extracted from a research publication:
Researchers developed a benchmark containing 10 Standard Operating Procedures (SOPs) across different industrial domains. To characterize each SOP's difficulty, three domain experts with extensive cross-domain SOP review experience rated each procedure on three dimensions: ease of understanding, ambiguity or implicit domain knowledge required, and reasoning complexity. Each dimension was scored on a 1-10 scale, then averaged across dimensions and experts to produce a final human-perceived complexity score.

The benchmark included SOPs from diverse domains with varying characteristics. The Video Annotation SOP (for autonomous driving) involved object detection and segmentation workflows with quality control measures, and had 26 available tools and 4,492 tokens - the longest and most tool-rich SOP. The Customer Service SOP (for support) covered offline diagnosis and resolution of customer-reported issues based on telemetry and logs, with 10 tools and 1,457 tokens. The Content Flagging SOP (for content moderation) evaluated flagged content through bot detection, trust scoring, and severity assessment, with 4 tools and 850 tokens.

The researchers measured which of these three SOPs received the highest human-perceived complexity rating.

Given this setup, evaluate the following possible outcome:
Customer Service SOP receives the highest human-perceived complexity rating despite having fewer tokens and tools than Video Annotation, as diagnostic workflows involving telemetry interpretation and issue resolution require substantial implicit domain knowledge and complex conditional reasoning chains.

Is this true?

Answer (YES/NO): NO